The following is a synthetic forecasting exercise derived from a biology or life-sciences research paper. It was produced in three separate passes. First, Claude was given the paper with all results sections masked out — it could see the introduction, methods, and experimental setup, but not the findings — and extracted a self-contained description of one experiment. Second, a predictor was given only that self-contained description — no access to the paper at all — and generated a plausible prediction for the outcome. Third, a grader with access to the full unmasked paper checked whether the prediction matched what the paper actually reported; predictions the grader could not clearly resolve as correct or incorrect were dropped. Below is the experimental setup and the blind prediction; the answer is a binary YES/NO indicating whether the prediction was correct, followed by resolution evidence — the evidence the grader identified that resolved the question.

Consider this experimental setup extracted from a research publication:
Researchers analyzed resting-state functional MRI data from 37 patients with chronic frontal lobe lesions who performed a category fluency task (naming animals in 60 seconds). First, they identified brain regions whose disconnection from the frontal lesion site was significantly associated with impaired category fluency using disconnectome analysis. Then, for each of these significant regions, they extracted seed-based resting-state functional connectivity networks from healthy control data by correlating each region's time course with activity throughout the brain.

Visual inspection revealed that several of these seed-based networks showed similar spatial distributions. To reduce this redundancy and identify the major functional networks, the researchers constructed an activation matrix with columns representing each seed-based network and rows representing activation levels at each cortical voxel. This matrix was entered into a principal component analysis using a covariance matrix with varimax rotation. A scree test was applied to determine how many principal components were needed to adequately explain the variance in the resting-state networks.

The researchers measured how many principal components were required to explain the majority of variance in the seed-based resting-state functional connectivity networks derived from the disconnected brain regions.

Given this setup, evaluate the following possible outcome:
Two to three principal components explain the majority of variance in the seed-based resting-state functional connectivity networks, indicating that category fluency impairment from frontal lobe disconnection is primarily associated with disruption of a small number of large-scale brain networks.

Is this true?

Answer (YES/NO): YES